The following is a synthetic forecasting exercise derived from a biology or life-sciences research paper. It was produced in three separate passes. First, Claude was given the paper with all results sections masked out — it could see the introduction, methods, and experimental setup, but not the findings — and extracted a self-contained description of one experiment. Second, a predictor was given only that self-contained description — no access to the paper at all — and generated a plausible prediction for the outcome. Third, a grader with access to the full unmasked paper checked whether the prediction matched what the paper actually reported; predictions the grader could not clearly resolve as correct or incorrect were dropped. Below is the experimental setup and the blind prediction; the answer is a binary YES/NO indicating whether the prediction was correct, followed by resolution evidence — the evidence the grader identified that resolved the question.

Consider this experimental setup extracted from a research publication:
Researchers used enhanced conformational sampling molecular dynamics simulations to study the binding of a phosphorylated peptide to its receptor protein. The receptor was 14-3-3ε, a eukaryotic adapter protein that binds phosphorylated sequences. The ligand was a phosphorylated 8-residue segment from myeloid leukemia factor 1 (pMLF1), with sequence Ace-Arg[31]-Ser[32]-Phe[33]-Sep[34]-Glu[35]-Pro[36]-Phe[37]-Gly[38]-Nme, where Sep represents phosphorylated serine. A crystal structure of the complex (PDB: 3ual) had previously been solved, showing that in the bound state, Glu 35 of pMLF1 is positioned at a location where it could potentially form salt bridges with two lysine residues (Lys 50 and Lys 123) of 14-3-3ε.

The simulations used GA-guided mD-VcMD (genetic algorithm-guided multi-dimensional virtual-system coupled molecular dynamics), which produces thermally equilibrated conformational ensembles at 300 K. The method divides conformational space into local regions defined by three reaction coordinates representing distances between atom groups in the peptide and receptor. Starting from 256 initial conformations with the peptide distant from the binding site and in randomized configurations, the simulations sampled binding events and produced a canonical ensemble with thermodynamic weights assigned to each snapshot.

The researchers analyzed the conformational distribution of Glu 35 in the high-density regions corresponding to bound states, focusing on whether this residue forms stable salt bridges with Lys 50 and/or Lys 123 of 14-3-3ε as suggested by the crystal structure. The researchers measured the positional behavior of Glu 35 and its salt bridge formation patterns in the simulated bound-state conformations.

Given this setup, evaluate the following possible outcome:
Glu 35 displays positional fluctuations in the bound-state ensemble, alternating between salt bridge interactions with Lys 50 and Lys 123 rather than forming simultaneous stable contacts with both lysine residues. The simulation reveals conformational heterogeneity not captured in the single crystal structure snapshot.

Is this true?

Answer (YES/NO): NO